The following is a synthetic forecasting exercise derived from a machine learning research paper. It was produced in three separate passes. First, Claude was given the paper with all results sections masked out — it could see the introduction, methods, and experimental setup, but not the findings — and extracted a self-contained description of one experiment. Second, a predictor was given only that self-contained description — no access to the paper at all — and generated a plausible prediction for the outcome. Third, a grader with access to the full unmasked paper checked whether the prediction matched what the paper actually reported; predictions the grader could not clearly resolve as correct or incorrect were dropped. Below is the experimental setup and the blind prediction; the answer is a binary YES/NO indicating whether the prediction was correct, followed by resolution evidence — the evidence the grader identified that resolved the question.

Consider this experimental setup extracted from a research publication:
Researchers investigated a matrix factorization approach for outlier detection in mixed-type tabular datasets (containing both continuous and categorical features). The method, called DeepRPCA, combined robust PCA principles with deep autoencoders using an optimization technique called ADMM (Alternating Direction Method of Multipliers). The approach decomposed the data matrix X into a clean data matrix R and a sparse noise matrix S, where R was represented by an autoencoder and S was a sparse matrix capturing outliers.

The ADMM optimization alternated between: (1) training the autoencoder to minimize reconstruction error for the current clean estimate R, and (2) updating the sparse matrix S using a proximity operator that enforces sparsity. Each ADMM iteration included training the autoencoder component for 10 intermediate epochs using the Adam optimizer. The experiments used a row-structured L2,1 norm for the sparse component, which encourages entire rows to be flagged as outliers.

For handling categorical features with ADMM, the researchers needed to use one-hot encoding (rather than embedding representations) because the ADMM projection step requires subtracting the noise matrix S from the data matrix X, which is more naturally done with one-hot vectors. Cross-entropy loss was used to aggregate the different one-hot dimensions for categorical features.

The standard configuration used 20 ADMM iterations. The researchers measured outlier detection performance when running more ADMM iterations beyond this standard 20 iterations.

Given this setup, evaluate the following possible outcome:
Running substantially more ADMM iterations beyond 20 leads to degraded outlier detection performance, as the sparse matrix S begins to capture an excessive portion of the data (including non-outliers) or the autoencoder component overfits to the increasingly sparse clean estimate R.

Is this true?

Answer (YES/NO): YES